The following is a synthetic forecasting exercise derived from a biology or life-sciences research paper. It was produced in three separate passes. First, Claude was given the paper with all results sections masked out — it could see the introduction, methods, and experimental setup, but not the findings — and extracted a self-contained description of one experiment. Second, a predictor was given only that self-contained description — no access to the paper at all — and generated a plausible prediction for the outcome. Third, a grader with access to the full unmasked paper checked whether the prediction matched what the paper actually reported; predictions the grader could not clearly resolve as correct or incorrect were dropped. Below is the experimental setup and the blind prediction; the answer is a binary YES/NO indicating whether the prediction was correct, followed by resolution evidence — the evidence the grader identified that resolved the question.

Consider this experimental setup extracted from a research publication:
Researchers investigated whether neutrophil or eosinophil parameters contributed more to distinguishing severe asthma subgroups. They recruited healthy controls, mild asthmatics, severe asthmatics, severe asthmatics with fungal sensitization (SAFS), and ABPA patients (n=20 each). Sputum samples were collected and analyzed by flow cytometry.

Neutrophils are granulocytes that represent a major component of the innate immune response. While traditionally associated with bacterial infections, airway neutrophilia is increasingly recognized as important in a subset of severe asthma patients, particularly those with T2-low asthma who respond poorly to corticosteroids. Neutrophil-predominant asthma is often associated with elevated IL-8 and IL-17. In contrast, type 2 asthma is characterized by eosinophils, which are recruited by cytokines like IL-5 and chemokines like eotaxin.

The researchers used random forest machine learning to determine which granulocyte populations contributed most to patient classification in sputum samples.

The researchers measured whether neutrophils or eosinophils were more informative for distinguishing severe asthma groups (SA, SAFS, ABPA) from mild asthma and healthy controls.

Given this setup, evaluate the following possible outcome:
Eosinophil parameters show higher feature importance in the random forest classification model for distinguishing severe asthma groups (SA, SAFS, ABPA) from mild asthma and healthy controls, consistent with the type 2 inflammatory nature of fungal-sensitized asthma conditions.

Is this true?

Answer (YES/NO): YES